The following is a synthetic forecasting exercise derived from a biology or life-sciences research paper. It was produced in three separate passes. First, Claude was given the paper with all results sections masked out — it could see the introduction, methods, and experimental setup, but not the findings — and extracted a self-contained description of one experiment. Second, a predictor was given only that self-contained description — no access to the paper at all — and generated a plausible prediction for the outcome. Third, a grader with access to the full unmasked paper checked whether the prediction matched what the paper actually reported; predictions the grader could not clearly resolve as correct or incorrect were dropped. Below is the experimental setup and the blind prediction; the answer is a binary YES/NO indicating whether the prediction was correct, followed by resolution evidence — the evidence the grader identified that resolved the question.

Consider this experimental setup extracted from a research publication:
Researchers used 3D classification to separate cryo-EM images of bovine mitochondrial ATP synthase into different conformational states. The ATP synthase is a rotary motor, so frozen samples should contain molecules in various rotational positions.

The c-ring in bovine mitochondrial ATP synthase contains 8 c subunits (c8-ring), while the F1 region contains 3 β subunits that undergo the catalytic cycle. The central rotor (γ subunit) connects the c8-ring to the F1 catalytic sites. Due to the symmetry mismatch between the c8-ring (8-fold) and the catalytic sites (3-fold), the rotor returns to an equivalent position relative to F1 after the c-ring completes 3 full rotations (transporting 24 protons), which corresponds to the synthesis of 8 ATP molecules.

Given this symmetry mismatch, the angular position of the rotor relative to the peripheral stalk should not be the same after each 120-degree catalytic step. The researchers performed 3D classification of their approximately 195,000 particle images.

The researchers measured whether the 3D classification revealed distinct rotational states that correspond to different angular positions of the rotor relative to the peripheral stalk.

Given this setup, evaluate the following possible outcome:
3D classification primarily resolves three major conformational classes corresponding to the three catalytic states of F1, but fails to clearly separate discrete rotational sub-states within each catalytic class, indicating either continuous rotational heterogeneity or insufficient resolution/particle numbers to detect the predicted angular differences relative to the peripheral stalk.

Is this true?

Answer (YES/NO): NO